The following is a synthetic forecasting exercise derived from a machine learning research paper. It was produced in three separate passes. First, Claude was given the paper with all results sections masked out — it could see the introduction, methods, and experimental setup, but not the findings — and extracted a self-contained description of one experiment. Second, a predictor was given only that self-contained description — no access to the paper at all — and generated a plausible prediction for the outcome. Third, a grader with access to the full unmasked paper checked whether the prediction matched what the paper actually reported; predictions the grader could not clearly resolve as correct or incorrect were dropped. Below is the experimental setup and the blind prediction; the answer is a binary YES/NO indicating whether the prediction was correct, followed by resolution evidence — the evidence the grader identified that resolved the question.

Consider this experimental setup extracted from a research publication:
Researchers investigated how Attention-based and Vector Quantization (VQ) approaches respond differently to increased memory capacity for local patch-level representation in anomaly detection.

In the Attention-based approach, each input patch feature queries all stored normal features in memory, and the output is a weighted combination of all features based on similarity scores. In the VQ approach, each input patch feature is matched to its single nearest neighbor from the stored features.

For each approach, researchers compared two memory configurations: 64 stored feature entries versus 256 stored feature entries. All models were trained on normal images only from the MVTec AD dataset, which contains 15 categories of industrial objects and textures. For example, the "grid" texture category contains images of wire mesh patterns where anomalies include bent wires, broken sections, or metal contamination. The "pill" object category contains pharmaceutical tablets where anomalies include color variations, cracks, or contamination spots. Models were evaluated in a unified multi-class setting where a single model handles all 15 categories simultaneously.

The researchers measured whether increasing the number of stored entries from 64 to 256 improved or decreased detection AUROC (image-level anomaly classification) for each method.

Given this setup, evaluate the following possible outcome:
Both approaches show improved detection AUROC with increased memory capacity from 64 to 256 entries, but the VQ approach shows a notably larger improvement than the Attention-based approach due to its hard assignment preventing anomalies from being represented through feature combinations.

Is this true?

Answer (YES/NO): NO